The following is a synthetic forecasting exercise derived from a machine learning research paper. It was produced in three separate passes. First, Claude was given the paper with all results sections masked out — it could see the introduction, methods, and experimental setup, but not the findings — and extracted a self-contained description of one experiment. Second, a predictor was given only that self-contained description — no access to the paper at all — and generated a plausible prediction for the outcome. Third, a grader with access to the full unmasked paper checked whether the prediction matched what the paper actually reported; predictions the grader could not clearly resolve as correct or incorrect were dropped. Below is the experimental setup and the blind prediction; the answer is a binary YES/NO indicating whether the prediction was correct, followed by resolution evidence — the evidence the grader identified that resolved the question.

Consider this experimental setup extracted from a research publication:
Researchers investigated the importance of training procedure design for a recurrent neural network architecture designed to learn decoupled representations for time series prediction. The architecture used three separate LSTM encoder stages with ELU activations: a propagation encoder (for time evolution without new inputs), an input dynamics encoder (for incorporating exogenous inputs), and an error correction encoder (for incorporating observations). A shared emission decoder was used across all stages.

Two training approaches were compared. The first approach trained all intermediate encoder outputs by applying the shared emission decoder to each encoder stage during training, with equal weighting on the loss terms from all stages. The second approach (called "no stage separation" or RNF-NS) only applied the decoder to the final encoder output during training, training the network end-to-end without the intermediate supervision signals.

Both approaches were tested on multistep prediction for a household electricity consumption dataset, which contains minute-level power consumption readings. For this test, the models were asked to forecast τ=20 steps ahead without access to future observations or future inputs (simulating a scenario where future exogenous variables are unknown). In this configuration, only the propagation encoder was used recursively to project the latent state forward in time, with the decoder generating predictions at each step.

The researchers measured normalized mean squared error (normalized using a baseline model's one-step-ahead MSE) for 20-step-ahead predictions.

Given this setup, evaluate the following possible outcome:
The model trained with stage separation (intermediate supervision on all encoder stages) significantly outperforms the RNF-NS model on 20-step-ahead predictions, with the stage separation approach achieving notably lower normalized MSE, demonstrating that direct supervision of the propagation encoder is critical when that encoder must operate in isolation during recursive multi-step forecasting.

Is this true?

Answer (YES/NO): YES